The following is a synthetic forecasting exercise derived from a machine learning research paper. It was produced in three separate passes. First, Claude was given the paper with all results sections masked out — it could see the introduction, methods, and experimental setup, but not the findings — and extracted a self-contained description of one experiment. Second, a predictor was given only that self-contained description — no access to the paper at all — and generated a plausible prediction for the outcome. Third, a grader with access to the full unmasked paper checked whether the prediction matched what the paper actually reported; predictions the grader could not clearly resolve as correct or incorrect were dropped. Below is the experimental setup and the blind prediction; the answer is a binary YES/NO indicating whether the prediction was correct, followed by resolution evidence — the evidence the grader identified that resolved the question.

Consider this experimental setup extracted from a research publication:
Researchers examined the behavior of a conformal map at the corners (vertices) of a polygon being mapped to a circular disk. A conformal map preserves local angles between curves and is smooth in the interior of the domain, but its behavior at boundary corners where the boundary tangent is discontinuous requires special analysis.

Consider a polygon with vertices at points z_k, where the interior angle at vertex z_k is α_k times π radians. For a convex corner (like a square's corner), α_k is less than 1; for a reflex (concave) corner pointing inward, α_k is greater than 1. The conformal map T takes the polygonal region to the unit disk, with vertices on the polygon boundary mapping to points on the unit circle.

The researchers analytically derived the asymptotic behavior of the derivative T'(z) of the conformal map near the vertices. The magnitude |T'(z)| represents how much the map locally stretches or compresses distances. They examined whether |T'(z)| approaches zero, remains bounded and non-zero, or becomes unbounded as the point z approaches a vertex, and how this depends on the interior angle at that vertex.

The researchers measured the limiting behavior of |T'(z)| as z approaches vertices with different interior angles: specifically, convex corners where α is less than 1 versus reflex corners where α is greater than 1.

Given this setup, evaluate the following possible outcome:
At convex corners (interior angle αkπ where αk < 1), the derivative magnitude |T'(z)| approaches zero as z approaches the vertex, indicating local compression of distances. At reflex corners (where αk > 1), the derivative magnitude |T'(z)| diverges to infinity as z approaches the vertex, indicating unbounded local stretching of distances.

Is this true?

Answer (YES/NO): YES